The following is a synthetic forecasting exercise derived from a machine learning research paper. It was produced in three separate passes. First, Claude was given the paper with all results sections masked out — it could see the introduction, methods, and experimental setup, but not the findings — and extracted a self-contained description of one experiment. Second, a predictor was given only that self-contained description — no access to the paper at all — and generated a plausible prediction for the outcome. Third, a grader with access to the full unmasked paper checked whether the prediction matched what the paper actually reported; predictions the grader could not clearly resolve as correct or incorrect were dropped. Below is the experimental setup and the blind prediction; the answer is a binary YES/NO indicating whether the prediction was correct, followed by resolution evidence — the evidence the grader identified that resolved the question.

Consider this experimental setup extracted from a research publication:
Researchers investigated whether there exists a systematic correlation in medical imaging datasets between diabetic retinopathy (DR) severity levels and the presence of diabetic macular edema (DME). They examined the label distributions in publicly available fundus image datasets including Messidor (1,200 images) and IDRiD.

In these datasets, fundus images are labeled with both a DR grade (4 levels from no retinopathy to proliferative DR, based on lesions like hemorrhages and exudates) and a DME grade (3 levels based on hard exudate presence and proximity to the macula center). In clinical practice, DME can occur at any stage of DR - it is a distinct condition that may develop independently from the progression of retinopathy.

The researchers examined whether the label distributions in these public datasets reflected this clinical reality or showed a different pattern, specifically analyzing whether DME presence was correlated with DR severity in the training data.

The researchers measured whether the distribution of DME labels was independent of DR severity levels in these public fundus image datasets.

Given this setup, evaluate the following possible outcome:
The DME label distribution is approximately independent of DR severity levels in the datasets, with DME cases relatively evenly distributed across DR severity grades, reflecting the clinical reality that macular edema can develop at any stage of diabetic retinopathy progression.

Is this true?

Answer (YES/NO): NO